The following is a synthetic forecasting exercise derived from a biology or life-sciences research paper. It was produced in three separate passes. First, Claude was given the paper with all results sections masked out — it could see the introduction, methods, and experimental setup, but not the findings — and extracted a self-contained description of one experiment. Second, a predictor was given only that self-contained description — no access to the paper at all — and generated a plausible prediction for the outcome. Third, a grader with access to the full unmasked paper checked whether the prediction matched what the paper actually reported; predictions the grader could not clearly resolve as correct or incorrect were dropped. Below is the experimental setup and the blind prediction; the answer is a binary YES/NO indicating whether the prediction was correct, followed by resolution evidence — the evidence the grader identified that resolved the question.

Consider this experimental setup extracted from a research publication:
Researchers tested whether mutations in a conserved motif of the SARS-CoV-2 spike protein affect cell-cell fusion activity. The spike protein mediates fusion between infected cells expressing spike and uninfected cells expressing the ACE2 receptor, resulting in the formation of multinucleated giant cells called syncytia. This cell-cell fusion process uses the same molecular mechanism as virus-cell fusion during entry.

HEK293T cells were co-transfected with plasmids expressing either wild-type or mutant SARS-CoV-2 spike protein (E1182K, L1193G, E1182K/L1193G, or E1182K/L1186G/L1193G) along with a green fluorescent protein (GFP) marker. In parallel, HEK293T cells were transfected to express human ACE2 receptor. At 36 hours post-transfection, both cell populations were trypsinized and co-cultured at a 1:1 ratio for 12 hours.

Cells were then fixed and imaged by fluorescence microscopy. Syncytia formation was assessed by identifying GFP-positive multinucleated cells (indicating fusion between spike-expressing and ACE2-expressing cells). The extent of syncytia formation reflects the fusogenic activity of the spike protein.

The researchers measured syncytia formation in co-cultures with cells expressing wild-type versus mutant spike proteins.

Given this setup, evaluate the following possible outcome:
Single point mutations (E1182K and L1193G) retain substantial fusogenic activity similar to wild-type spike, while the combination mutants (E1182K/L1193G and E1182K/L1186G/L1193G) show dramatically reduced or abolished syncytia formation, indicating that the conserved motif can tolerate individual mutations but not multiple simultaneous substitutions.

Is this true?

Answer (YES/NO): NO